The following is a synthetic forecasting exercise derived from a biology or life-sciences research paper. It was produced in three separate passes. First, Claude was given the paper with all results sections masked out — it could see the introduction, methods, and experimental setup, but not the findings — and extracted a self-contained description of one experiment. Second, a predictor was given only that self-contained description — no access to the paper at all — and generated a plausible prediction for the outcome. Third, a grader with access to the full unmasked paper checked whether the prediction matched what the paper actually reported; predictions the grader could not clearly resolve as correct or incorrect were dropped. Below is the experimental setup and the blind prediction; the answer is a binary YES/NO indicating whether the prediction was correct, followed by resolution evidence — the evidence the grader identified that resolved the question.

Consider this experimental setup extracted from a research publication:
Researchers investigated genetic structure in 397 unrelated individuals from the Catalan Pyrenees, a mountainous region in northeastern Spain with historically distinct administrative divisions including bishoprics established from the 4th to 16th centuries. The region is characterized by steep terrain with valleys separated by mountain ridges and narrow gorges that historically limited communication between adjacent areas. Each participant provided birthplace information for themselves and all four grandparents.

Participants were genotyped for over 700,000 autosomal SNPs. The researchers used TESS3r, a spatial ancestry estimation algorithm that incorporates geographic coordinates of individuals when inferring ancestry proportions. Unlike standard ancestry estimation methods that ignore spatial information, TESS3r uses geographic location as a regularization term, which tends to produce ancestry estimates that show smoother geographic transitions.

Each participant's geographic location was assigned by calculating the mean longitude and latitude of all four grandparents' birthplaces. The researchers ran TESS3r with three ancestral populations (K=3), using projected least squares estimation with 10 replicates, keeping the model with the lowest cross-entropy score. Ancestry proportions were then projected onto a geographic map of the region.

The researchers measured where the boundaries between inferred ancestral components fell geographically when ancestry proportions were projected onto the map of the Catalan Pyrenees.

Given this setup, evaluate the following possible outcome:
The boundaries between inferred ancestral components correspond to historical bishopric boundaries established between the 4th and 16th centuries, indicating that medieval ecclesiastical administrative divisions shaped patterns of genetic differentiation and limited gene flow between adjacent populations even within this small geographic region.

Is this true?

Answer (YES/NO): YES